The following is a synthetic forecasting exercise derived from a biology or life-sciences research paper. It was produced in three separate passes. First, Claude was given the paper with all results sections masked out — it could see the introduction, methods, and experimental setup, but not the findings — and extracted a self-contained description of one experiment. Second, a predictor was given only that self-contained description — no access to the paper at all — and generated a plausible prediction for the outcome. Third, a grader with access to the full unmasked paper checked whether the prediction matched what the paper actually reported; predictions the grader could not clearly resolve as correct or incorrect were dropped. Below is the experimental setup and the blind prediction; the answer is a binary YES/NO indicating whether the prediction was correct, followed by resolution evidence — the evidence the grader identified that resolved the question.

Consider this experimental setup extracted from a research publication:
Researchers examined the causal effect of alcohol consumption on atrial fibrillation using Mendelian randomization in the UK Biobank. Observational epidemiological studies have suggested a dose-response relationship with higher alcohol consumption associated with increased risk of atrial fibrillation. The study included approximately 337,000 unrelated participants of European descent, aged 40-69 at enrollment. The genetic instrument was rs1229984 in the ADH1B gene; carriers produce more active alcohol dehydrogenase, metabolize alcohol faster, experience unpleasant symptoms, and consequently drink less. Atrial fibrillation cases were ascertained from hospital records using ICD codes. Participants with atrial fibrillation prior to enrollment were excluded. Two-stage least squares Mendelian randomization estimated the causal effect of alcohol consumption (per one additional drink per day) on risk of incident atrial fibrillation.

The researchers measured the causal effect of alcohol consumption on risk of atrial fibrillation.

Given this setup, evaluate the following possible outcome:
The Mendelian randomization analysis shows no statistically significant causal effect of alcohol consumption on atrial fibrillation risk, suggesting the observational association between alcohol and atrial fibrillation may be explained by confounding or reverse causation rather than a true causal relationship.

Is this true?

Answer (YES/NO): NO